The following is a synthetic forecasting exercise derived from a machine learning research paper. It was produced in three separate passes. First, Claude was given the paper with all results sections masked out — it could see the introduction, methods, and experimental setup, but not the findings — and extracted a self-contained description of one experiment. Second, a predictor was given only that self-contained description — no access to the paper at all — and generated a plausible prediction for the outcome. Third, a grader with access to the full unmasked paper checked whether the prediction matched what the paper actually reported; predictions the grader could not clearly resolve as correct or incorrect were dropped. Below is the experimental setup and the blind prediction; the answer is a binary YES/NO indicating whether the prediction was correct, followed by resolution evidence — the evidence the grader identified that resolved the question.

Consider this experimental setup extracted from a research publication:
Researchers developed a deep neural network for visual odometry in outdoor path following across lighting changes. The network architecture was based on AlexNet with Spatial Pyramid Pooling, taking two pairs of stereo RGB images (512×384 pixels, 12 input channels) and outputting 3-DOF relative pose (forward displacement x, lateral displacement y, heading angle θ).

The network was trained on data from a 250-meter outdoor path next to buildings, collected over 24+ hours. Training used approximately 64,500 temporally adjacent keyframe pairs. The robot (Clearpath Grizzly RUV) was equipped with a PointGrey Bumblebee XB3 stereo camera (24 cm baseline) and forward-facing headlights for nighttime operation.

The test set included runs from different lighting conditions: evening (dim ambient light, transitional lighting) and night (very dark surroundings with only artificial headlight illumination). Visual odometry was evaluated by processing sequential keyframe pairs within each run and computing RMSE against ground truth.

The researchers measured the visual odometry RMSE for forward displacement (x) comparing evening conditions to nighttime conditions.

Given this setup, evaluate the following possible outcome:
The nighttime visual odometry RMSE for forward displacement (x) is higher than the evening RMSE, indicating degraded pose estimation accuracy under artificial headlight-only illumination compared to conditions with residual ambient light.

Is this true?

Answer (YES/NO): NO